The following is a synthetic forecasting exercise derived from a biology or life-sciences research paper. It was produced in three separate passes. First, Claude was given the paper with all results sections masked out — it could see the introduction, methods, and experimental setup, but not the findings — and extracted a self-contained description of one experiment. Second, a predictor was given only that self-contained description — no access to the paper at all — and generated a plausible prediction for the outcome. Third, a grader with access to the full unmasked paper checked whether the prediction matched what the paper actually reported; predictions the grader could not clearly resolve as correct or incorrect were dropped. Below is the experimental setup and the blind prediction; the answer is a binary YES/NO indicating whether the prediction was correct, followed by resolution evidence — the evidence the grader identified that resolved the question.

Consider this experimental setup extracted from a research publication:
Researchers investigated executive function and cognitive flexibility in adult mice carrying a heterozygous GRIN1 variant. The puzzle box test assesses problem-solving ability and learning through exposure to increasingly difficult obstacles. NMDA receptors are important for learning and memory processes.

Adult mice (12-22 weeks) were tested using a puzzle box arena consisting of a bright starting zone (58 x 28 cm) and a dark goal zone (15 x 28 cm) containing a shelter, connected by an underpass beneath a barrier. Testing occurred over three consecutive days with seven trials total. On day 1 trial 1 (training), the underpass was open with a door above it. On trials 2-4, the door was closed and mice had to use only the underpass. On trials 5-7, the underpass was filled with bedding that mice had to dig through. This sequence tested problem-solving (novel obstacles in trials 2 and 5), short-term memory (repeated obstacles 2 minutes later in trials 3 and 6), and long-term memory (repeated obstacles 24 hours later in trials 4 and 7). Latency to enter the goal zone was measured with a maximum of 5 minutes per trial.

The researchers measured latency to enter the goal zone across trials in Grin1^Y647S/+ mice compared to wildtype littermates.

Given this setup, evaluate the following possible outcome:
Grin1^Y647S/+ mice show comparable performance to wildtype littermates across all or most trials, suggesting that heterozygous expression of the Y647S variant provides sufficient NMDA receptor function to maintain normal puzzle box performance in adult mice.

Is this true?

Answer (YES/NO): NO